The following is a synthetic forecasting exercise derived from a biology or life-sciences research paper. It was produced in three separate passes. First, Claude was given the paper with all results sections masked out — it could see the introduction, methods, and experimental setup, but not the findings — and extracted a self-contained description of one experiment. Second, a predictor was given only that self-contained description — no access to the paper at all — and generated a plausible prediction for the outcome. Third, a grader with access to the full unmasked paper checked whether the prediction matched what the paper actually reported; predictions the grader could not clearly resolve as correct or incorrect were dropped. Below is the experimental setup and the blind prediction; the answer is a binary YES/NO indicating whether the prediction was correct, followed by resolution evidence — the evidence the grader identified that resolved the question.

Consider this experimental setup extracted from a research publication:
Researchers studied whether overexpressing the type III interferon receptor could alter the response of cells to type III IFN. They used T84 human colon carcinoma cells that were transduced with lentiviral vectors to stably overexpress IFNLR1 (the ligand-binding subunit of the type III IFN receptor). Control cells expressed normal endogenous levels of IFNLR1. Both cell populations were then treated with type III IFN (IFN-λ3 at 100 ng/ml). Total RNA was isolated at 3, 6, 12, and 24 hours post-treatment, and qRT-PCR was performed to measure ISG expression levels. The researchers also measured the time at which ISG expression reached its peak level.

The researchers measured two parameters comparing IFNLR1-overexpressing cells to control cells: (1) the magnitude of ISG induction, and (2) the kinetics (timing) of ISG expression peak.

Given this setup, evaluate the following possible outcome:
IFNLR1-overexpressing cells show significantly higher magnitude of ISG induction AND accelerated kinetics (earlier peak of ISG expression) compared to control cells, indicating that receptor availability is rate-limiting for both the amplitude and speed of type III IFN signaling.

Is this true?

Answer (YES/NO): NO